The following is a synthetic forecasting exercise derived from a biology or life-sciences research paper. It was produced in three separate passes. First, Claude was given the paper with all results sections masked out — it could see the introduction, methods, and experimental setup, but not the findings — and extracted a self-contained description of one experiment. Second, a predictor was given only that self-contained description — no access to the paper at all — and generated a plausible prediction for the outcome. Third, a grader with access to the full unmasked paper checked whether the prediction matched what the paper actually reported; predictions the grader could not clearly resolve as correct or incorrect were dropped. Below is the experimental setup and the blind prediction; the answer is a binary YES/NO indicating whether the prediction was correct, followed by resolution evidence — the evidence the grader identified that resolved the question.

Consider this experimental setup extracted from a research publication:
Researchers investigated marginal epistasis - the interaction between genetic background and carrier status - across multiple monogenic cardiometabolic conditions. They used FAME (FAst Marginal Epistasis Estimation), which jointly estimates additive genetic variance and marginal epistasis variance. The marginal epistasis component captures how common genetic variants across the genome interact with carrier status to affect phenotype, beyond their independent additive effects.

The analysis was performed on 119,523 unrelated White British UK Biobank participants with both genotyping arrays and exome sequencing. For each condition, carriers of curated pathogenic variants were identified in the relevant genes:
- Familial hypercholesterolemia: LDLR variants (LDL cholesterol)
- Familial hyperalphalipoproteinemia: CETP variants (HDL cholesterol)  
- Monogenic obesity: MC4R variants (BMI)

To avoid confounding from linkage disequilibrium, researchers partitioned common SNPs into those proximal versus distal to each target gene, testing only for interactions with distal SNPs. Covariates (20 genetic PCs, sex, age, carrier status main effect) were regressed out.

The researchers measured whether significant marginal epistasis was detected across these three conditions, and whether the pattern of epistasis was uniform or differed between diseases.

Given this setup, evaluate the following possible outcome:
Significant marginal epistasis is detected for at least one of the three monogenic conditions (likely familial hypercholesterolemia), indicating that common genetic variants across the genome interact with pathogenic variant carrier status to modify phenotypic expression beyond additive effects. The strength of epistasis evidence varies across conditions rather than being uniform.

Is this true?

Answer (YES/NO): YES